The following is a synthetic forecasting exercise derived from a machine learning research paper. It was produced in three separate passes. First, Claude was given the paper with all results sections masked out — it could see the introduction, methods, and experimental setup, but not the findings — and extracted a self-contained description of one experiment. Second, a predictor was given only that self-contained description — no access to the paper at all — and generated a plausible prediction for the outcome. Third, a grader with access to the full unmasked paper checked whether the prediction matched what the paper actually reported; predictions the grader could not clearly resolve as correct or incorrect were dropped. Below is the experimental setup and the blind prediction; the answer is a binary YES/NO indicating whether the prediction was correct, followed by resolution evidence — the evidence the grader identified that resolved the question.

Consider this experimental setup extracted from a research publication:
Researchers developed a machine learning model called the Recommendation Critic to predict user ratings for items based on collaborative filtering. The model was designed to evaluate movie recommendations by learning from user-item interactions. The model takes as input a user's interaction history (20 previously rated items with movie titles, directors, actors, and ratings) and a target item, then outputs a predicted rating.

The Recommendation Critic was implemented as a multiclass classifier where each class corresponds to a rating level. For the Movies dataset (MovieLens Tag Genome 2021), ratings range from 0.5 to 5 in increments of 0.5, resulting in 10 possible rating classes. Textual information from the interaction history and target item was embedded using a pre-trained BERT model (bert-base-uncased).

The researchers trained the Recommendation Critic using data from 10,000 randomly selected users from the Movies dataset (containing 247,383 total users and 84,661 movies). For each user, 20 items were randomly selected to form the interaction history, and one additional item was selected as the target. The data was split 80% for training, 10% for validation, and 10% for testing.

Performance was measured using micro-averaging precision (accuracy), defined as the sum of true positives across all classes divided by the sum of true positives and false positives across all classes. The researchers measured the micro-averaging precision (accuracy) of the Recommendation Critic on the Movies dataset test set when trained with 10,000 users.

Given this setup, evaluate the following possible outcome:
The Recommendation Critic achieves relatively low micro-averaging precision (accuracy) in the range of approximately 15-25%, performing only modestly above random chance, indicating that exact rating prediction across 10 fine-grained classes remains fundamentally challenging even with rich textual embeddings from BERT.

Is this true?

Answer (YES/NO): NO